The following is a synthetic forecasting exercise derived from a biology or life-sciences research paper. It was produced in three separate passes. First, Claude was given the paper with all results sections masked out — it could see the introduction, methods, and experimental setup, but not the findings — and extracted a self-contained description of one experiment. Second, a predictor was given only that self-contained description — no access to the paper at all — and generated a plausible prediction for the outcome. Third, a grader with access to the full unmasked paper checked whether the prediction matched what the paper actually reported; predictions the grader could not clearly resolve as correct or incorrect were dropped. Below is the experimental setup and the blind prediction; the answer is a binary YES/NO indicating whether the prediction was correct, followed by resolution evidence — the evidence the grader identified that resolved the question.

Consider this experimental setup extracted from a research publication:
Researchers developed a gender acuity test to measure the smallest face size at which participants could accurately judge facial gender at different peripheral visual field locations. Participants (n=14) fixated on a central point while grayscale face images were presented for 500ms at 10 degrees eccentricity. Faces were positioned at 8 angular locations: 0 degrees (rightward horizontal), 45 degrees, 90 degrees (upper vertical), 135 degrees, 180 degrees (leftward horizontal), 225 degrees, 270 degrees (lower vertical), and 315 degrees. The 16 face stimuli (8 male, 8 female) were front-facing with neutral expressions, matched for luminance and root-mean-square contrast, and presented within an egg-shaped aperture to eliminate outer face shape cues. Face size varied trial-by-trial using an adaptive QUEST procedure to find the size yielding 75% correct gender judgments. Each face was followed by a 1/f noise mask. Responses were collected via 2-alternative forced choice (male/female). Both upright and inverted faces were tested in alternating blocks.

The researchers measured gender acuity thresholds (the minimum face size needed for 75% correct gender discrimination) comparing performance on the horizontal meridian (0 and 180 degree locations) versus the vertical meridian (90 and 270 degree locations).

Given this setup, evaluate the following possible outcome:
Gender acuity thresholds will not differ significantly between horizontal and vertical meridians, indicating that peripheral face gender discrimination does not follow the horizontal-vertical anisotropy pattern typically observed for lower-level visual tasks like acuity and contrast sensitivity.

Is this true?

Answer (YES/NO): NO